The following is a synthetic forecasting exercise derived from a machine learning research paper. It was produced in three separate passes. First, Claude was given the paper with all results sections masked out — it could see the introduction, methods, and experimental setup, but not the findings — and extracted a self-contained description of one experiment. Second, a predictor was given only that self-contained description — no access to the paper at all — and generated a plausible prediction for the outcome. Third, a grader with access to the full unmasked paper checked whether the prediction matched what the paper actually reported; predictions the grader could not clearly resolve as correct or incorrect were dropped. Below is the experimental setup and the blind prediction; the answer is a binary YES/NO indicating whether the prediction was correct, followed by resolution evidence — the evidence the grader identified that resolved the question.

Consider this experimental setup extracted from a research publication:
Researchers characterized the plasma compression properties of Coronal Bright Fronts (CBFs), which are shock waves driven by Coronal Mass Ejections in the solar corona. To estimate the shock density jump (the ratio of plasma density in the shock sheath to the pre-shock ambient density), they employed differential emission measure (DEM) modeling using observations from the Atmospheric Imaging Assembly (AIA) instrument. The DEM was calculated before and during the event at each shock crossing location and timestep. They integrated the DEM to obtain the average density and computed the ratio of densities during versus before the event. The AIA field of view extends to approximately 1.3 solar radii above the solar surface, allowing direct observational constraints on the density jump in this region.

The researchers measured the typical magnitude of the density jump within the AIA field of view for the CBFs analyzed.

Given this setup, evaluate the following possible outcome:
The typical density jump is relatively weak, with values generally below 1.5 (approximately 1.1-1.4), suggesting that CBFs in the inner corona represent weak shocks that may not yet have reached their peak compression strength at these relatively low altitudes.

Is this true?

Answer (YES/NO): NO